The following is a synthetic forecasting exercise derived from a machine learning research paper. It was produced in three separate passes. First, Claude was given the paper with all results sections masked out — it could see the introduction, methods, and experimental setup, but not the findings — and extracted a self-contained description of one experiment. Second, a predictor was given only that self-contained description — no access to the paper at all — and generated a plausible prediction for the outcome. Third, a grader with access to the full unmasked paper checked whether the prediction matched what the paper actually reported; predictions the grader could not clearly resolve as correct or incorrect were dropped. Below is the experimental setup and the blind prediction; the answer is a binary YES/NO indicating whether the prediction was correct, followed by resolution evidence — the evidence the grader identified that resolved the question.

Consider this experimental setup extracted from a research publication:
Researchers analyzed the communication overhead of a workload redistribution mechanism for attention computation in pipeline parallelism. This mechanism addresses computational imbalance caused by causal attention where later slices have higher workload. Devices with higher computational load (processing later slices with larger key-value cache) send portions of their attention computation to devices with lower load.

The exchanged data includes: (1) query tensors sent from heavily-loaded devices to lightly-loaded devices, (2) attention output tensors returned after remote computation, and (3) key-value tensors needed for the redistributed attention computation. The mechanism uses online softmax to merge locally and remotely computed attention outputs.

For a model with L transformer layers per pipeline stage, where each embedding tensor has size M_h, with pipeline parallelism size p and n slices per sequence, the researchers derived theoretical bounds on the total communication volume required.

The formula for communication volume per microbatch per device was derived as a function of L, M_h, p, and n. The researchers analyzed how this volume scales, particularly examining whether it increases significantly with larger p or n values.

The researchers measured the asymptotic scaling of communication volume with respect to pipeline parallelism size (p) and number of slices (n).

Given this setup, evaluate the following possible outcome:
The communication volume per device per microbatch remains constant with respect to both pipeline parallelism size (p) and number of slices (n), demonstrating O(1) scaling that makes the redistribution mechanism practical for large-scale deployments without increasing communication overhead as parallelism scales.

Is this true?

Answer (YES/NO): YES